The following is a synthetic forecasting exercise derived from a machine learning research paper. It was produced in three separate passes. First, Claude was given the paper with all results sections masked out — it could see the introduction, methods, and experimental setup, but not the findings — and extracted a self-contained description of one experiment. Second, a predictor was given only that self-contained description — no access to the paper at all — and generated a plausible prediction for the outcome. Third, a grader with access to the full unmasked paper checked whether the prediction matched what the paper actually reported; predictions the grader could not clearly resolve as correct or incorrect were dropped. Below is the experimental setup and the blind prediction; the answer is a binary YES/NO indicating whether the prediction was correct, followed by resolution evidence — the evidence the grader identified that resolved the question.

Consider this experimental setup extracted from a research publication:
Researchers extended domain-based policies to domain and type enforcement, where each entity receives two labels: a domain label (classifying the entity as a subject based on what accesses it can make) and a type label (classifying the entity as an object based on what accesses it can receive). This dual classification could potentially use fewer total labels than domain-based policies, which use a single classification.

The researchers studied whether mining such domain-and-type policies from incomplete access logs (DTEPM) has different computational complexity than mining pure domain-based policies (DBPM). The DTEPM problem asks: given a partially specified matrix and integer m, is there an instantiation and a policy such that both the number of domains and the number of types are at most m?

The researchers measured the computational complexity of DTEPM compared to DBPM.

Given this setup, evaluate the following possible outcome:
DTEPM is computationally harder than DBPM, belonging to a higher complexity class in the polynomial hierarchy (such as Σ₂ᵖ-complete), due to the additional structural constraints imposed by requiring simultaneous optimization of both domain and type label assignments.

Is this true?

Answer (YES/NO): NO